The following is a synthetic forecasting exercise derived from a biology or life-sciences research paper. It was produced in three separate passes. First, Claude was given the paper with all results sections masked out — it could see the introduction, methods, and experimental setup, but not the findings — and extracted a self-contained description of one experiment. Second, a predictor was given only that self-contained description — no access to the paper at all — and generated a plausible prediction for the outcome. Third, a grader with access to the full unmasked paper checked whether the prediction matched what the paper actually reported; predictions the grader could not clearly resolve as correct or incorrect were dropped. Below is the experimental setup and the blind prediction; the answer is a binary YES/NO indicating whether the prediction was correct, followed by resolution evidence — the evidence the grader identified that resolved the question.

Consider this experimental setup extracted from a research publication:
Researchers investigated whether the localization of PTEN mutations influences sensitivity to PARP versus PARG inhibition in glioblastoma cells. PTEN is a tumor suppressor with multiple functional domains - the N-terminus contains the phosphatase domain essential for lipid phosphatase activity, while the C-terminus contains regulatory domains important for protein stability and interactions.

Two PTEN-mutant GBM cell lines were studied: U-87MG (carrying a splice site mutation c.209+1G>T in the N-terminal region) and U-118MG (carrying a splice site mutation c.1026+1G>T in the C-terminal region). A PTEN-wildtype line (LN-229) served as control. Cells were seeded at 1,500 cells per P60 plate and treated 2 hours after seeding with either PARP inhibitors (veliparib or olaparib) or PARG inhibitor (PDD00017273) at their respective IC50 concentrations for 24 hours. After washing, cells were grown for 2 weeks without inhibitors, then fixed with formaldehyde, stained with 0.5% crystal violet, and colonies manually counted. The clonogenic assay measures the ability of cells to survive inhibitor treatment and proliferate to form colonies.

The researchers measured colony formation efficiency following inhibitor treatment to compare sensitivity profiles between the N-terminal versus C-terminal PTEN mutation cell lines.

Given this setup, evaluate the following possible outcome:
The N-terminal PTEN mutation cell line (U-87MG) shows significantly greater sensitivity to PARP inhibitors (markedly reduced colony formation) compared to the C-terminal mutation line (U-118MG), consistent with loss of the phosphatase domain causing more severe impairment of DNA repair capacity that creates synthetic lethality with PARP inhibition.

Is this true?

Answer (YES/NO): NO